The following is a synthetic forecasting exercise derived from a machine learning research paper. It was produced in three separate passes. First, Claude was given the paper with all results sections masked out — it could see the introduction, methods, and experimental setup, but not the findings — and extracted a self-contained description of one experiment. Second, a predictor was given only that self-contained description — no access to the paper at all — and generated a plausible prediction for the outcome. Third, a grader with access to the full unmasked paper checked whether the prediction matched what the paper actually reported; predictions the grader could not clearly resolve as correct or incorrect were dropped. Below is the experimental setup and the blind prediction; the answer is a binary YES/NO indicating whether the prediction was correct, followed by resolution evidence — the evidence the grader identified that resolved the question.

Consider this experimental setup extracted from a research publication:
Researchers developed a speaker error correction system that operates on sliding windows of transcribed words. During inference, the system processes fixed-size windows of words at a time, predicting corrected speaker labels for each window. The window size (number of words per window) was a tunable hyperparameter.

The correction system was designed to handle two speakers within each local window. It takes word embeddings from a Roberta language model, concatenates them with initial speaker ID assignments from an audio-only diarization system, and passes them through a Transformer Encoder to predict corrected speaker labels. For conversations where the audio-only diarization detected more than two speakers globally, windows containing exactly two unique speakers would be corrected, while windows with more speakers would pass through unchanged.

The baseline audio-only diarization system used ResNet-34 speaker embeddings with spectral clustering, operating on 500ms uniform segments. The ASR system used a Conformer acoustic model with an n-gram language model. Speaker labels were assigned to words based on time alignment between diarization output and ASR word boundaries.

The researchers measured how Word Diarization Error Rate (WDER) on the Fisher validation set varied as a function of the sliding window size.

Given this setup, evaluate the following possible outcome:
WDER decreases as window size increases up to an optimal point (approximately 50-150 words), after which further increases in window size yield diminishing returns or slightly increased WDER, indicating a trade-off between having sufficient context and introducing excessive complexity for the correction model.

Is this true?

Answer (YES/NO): NO